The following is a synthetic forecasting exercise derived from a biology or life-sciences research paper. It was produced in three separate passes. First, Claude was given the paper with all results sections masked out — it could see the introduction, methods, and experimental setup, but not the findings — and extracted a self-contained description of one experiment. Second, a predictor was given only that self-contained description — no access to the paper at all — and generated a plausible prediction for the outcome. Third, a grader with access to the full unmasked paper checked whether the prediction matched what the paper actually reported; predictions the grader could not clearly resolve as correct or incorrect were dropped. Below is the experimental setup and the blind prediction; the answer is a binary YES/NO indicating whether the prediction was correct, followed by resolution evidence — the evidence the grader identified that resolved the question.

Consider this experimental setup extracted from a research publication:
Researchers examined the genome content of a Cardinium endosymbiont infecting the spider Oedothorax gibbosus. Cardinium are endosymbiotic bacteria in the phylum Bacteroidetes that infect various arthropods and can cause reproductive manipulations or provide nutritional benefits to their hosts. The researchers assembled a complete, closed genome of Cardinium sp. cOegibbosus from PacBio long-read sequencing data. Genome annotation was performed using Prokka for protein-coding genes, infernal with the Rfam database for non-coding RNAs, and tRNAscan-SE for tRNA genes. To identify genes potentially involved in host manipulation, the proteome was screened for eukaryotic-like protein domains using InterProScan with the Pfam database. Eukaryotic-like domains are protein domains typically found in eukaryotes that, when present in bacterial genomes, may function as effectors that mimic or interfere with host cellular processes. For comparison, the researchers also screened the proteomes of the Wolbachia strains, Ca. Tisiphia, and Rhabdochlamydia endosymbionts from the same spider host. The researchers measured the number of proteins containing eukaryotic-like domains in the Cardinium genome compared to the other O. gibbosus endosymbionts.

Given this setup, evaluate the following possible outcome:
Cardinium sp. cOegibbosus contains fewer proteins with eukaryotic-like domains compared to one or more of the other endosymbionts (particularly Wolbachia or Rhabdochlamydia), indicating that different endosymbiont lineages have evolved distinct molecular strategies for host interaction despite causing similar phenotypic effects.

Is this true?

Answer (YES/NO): NO